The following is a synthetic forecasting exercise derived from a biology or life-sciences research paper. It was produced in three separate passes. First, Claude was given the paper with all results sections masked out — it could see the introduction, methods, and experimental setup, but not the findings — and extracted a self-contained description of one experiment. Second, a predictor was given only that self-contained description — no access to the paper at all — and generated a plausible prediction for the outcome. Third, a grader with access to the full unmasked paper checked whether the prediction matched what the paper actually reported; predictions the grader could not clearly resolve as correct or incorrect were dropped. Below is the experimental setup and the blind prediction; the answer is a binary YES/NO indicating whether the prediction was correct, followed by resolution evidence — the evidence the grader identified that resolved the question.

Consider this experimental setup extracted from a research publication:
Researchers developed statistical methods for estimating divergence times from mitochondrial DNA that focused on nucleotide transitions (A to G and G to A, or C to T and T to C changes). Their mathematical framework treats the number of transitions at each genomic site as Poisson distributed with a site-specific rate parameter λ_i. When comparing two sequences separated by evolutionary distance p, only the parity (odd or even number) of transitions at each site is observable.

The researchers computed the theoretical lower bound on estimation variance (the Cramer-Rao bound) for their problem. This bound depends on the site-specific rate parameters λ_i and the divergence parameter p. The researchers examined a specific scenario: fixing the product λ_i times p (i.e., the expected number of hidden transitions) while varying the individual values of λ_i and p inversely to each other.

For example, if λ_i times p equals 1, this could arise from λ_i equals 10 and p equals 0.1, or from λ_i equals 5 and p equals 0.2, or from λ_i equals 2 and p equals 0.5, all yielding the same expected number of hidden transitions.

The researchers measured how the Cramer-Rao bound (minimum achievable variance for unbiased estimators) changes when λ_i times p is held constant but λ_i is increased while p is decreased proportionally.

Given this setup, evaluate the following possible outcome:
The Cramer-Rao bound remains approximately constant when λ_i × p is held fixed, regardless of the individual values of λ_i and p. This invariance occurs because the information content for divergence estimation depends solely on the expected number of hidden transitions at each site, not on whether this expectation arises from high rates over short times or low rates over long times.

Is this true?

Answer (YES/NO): NO